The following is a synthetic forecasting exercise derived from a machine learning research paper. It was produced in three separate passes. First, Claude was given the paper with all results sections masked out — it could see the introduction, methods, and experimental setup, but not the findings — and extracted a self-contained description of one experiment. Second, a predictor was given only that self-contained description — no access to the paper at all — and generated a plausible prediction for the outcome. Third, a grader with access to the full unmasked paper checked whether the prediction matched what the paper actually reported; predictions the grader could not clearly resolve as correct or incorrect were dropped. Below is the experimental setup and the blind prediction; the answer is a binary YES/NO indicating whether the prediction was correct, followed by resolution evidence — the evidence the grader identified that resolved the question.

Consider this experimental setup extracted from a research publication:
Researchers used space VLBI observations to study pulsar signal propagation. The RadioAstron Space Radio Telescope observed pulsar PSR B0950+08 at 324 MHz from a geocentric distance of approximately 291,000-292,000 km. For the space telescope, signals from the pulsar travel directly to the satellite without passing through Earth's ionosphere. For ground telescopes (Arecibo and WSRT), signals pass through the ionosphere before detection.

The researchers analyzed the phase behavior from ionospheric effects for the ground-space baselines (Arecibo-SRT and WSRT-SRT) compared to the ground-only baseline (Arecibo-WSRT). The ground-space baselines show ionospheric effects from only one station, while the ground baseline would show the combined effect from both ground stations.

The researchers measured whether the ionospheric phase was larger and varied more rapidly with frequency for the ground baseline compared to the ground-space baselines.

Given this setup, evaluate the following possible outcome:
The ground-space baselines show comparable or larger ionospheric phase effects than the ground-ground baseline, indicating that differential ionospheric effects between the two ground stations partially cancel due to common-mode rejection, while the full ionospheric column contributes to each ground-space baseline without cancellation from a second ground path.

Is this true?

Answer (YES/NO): NO